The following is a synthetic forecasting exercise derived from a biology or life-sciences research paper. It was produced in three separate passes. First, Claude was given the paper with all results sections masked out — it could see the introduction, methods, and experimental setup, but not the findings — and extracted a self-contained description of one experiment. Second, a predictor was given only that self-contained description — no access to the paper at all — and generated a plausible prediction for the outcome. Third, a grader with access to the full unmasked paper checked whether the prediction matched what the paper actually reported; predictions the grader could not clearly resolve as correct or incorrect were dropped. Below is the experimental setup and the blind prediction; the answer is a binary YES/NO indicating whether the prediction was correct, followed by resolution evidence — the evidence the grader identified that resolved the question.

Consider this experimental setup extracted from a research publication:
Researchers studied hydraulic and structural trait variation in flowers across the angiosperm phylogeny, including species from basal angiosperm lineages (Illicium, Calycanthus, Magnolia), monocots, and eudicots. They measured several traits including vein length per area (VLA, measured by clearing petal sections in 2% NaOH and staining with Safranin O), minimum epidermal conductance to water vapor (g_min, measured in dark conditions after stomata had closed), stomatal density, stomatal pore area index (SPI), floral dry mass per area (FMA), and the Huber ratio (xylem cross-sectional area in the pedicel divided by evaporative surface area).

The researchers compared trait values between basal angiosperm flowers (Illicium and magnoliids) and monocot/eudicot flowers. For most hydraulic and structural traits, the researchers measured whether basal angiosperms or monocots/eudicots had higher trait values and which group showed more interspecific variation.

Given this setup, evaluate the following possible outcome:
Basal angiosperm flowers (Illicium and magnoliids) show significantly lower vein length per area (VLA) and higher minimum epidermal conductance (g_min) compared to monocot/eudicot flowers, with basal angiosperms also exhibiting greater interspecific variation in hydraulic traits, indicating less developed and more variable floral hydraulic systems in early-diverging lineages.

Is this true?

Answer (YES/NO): NO